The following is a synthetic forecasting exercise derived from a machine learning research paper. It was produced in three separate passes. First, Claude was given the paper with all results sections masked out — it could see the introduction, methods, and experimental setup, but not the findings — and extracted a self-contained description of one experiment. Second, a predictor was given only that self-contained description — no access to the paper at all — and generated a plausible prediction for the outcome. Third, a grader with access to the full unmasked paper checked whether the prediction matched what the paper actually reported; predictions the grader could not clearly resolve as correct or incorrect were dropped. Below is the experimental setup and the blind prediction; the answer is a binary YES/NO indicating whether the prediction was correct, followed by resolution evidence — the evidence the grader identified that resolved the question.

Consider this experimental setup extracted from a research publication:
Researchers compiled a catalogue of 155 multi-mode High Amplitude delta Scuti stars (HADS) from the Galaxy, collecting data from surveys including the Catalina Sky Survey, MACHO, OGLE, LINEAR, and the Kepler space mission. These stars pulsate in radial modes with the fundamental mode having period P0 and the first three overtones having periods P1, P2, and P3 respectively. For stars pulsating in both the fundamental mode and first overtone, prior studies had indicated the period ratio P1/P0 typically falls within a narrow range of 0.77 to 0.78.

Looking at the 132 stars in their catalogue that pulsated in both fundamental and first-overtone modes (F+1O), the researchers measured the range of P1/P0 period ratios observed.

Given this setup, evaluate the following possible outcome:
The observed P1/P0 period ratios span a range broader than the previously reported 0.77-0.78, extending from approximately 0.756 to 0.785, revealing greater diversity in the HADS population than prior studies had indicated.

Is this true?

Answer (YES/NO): NO